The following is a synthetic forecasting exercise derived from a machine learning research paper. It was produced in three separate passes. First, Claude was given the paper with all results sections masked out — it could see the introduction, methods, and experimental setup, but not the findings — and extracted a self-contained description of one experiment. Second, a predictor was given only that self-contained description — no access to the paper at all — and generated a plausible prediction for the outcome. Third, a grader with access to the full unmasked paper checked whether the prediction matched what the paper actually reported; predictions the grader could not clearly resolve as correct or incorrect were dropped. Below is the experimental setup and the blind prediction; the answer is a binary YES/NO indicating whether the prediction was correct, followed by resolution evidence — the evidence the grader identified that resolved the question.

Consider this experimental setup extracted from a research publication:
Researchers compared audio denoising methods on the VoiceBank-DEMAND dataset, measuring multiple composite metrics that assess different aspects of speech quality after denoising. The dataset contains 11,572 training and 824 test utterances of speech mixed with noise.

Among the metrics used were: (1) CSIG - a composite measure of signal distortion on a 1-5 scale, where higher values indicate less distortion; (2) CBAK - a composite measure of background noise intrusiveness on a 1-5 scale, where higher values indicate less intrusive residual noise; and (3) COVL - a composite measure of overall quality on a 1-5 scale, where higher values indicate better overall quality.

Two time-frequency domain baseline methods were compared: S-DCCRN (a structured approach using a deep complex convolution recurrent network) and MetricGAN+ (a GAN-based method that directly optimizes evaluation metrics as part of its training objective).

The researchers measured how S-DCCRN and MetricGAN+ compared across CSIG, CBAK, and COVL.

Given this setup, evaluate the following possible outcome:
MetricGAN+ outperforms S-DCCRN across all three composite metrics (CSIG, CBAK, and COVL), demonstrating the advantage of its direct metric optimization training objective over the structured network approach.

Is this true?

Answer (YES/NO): YES